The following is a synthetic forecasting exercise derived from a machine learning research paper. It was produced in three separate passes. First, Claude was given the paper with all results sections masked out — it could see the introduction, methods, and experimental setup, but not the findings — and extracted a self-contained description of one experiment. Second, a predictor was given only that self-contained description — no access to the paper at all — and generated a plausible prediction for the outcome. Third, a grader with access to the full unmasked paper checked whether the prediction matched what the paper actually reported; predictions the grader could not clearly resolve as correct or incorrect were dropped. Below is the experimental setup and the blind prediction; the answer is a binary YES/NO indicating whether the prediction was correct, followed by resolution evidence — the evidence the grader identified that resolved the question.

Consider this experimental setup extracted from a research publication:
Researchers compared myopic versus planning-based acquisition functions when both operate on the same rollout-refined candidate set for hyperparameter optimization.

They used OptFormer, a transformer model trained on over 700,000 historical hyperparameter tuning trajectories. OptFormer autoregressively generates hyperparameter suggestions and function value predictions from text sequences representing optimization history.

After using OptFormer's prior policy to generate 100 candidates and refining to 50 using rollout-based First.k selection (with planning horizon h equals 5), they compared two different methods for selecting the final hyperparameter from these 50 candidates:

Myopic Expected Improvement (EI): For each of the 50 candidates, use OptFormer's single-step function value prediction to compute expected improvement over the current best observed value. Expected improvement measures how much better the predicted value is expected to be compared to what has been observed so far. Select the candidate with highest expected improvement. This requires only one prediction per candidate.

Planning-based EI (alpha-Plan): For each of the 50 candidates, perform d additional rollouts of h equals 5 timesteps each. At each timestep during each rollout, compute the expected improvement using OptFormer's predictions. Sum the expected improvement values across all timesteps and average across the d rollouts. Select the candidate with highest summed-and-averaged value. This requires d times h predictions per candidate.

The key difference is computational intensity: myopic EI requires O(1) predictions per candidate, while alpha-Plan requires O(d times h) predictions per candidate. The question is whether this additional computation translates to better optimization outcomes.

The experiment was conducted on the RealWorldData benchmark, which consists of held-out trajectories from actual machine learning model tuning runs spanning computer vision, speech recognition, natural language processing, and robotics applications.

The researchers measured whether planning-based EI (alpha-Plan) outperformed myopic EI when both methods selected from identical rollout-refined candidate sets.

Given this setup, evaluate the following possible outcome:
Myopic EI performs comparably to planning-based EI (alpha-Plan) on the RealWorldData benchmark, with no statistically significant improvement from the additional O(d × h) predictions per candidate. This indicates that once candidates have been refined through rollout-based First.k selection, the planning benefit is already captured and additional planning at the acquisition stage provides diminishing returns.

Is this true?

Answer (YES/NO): YES